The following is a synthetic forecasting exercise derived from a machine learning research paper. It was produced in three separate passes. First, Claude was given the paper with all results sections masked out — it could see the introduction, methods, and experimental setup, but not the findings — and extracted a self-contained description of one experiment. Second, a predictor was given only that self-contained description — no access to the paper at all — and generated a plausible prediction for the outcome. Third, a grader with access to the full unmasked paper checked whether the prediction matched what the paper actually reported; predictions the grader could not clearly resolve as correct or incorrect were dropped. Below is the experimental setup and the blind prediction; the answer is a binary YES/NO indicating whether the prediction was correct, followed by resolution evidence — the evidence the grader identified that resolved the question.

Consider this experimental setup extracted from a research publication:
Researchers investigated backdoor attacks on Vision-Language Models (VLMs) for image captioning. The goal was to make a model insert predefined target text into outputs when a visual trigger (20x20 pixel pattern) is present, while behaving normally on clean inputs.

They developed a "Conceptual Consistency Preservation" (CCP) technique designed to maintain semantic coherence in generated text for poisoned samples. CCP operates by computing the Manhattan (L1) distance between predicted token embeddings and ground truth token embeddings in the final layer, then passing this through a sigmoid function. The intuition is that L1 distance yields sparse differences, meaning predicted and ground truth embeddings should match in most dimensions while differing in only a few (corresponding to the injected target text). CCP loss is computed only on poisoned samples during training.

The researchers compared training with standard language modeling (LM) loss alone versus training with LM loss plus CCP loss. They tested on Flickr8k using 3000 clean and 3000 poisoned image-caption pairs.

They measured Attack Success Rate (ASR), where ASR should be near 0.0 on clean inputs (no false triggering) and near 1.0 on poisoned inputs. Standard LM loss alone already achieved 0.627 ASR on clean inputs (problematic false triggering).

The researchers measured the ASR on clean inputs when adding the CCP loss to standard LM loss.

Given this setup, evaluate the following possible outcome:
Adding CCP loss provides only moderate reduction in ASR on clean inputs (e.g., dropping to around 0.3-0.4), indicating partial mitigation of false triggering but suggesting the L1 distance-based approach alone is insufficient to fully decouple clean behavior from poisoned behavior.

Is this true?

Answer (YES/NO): NO